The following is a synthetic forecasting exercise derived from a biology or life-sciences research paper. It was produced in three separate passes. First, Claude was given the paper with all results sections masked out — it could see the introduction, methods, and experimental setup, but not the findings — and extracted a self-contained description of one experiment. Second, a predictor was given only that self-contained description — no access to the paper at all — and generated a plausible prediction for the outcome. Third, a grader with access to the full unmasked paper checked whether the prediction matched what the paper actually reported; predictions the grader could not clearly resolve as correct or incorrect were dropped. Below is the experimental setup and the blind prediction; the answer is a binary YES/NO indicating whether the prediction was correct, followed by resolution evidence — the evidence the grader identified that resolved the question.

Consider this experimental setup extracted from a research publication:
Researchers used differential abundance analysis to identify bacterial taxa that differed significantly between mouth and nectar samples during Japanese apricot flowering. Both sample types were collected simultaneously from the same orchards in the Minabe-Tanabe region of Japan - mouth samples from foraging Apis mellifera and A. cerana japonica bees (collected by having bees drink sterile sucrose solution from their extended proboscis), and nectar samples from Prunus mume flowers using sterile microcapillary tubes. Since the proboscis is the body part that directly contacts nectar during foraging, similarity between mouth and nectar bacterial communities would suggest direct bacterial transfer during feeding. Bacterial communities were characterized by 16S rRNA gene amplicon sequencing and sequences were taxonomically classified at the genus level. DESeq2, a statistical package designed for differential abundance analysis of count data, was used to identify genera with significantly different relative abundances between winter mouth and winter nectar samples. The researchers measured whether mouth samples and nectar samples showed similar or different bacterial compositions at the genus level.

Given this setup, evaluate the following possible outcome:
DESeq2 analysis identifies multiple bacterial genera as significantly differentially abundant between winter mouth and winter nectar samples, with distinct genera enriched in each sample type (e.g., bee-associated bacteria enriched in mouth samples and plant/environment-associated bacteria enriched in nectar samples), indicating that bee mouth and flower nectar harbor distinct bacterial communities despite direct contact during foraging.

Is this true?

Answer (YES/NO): NO